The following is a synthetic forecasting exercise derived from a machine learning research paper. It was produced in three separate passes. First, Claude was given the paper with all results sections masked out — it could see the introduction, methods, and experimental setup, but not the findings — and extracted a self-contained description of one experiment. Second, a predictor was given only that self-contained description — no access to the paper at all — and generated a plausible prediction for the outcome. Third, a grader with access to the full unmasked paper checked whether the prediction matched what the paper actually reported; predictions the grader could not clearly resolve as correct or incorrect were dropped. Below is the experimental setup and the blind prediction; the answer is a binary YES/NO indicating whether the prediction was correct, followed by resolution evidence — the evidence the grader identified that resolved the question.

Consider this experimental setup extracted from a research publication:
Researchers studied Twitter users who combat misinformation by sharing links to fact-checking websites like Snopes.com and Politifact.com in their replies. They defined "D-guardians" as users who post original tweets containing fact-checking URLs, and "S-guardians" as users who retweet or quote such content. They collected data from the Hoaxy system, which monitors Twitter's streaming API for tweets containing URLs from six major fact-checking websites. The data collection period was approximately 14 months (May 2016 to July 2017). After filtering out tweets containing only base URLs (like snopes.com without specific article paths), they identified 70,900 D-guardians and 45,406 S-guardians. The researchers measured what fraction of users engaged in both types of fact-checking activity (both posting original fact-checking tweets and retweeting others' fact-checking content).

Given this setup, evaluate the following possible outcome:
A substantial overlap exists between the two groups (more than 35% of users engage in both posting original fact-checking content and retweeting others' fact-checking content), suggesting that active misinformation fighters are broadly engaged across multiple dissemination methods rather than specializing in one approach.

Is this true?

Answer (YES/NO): NO